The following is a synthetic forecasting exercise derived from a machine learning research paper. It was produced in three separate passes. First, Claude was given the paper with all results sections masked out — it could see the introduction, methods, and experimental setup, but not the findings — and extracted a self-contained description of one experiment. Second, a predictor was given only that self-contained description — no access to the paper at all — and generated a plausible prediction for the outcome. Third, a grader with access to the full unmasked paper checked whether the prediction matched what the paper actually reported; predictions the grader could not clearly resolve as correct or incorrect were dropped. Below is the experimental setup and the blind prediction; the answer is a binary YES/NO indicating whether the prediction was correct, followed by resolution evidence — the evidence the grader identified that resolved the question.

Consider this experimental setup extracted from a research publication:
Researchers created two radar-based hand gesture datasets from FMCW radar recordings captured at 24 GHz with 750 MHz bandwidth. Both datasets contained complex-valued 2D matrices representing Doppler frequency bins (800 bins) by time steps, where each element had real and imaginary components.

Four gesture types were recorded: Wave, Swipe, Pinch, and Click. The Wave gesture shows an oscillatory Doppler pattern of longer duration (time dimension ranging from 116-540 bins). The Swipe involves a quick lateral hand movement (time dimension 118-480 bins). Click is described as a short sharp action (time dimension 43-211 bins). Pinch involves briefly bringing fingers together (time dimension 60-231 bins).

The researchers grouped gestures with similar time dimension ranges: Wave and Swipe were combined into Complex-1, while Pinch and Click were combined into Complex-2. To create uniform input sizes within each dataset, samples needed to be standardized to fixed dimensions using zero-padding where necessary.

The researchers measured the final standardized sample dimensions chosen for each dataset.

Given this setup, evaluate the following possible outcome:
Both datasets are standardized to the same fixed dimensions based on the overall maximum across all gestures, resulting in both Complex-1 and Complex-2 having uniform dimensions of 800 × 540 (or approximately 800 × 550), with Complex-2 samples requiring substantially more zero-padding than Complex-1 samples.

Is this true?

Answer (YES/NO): NO